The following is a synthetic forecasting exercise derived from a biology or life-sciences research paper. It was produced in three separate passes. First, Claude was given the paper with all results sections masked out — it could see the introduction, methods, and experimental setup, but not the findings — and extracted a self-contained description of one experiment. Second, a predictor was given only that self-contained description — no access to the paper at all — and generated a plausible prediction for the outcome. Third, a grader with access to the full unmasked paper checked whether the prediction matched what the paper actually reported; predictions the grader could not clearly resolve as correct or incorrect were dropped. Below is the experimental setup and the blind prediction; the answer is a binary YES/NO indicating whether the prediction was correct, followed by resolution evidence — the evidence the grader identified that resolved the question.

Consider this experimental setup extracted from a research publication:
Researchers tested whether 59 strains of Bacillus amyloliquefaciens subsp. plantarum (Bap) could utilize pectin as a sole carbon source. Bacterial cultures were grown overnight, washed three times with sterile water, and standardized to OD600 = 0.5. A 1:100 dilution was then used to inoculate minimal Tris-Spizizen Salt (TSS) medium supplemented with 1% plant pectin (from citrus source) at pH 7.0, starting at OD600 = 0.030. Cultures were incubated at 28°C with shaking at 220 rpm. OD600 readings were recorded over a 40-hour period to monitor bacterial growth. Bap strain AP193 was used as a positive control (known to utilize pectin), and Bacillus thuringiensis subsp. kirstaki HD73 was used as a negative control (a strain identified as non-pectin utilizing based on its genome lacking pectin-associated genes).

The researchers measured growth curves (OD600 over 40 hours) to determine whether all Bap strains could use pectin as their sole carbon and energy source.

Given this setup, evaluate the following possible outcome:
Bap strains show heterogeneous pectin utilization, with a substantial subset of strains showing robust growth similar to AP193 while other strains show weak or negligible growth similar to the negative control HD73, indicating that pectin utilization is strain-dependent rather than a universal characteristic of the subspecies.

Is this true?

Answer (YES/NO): YES